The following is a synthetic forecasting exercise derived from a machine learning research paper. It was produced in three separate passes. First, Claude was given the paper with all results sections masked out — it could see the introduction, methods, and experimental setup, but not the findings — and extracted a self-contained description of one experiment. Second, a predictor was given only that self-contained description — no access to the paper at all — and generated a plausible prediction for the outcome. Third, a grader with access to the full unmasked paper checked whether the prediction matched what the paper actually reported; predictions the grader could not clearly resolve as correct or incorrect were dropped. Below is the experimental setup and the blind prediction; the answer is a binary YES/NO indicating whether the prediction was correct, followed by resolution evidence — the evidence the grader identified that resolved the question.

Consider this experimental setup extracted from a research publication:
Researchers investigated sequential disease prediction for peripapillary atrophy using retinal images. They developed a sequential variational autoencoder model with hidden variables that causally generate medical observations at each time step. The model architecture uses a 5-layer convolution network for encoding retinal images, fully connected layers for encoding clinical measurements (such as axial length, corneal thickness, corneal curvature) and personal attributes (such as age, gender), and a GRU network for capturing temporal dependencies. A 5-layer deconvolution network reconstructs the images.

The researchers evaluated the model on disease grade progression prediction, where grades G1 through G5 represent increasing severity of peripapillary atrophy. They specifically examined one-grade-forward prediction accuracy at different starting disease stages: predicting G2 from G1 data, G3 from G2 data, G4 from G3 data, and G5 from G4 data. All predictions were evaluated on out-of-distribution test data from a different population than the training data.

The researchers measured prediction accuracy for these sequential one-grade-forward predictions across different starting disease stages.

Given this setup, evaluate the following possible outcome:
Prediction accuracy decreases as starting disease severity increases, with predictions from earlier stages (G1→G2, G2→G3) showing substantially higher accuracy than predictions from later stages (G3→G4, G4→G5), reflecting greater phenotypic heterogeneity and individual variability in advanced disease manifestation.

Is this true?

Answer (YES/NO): NO